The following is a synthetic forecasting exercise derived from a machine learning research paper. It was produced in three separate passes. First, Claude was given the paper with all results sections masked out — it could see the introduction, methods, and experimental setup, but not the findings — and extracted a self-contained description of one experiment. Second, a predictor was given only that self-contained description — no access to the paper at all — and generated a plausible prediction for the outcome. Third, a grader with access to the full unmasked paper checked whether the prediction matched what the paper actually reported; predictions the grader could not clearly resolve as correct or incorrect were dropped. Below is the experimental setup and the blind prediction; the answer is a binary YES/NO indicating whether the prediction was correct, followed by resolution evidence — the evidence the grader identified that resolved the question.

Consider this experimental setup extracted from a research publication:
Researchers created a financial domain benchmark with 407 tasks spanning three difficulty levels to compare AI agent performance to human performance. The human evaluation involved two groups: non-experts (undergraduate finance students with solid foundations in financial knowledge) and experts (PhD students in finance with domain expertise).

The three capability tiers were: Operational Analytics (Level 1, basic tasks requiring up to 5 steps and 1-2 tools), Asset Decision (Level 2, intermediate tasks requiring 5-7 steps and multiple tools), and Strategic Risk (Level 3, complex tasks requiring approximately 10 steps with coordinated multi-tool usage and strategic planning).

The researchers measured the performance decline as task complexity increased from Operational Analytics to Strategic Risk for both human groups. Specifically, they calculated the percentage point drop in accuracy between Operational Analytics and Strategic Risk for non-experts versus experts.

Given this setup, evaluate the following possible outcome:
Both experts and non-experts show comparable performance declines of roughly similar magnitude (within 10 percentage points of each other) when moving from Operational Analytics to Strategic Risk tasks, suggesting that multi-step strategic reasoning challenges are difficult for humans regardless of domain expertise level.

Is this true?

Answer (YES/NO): NO